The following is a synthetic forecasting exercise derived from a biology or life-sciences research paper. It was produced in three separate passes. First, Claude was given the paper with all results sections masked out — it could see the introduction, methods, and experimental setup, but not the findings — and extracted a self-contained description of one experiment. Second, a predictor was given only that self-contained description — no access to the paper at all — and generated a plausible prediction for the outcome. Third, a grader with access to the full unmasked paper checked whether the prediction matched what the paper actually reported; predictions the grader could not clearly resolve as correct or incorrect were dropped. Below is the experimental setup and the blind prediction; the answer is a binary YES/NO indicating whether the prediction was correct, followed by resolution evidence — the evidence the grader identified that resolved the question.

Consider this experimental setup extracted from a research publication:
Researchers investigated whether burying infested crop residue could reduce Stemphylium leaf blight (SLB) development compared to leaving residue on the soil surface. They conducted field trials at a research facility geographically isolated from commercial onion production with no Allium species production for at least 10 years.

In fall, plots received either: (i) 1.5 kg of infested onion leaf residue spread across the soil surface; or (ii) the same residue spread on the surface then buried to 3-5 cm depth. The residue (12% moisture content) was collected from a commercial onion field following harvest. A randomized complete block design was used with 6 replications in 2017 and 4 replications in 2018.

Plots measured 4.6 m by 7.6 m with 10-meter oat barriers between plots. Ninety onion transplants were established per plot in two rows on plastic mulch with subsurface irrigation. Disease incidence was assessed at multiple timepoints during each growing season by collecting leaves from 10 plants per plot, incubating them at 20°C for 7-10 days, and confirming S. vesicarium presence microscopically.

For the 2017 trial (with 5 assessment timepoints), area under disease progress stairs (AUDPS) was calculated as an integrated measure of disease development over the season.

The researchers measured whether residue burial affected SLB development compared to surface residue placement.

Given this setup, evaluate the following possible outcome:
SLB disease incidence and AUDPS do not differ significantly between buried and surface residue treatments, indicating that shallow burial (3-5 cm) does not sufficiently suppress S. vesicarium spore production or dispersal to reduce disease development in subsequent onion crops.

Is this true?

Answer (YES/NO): NO